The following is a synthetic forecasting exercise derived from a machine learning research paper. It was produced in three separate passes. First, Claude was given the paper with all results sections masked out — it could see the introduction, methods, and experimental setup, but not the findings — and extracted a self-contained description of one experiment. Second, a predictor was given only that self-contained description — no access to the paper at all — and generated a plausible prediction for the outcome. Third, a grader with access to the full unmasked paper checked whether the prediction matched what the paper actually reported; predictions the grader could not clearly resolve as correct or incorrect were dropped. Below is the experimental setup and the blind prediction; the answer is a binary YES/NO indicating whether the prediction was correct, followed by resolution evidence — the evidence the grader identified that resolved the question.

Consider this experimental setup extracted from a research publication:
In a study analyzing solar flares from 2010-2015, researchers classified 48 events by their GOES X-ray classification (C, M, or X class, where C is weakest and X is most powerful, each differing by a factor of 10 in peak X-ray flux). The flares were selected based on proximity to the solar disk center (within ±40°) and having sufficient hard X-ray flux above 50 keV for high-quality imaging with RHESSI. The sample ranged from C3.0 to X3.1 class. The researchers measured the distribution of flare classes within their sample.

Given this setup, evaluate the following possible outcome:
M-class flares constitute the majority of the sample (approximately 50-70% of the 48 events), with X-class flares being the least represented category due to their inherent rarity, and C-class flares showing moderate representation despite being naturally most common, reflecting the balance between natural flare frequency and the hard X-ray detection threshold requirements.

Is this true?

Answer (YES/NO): NO